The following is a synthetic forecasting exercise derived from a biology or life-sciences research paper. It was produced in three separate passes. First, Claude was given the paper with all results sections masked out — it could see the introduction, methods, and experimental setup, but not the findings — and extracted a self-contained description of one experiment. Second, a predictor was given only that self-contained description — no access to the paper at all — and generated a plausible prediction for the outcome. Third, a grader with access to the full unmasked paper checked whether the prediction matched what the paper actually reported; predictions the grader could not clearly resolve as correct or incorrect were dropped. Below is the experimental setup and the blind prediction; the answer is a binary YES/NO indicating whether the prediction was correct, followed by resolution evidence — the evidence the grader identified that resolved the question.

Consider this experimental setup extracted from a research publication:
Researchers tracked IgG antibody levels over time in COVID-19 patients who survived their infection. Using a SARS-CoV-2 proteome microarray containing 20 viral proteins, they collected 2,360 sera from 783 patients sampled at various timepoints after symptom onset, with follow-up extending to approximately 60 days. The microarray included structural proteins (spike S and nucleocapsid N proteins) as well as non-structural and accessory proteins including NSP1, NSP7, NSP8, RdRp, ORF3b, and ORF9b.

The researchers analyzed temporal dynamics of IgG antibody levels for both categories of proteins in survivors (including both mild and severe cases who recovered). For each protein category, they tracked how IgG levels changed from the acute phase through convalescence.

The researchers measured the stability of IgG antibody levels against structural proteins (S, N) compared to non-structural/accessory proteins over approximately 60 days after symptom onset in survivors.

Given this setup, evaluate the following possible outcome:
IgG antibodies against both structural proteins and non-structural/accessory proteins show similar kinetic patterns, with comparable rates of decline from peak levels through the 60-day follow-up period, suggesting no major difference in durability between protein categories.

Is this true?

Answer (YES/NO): NO